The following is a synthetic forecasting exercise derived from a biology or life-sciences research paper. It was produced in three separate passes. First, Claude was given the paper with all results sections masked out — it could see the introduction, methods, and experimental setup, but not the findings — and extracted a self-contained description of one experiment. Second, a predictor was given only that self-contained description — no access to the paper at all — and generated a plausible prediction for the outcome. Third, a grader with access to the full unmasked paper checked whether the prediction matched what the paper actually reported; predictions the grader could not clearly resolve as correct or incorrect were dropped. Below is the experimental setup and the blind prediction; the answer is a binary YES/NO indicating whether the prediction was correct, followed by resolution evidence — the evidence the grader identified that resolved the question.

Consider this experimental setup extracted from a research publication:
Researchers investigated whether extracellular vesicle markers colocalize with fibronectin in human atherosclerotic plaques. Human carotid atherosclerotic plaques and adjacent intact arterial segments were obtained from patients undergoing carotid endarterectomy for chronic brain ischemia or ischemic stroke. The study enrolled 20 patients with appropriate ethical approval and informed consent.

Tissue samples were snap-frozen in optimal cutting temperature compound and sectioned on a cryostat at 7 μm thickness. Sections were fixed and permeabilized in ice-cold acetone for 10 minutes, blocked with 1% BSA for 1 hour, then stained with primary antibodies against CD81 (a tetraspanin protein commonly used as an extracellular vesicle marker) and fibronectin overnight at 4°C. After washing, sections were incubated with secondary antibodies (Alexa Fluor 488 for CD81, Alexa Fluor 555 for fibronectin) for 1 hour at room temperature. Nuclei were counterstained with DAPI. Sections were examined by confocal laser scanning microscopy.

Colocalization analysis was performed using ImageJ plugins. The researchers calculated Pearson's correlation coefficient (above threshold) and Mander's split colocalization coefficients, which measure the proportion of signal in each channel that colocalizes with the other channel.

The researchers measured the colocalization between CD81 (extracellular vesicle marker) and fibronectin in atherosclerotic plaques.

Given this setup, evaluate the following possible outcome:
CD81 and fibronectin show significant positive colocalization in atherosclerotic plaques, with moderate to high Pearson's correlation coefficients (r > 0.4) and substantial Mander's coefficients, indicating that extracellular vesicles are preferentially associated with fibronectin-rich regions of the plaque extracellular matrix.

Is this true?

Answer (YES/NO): YES